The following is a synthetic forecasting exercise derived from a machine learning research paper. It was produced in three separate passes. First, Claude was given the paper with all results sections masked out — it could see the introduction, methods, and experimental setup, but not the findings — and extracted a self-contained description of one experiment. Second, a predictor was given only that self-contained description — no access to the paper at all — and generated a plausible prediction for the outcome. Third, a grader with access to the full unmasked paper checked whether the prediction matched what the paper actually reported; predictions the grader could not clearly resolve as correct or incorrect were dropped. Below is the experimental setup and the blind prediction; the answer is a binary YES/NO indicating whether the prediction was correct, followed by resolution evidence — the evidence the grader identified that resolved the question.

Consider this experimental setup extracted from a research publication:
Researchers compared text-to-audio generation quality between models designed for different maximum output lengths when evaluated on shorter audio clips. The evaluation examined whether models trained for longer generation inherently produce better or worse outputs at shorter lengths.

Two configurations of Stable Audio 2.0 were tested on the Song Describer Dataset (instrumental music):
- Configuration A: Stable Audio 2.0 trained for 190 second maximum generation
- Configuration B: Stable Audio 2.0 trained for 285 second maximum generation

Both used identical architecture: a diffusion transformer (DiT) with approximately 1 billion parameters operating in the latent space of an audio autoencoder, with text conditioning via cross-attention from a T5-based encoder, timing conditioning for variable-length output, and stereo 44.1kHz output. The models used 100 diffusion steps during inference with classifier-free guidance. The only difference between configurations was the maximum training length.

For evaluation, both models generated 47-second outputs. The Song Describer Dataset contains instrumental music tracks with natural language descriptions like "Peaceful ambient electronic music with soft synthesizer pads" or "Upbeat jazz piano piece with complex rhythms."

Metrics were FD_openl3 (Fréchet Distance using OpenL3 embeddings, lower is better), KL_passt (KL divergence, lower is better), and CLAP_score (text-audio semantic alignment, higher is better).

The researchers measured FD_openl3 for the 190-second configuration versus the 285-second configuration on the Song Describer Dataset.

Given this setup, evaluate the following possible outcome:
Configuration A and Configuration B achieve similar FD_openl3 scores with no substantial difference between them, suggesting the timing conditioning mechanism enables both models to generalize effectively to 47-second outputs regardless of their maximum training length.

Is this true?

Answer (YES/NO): NO